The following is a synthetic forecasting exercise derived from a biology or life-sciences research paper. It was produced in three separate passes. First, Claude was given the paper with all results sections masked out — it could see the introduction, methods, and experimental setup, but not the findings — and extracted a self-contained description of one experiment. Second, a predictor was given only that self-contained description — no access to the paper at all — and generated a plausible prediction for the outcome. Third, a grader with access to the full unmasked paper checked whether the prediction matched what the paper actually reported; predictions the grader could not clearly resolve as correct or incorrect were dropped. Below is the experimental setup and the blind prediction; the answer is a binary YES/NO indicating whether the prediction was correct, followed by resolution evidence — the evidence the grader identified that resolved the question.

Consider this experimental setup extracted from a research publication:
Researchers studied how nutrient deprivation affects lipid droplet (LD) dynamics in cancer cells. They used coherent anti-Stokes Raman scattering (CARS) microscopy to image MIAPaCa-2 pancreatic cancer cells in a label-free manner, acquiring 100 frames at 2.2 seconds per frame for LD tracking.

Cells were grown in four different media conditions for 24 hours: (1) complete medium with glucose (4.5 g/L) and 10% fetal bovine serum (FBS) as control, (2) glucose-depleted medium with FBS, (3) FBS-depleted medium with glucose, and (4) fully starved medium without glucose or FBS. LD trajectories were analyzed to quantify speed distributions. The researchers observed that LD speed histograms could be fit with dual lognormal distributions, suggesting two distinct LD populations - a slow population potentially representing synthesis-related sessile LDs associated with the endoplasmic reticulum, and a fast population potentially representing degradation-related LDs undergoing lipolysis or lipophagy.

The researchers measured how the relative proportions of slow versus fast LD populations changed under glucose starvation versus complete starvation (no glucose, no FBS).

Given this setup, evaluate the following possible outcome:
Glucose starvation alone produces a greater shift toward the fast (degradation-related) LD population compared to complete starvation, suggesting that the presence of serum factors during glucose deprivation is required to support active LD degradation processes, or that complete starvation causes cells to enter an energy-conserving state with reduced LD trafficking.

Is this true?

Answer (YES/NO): NO